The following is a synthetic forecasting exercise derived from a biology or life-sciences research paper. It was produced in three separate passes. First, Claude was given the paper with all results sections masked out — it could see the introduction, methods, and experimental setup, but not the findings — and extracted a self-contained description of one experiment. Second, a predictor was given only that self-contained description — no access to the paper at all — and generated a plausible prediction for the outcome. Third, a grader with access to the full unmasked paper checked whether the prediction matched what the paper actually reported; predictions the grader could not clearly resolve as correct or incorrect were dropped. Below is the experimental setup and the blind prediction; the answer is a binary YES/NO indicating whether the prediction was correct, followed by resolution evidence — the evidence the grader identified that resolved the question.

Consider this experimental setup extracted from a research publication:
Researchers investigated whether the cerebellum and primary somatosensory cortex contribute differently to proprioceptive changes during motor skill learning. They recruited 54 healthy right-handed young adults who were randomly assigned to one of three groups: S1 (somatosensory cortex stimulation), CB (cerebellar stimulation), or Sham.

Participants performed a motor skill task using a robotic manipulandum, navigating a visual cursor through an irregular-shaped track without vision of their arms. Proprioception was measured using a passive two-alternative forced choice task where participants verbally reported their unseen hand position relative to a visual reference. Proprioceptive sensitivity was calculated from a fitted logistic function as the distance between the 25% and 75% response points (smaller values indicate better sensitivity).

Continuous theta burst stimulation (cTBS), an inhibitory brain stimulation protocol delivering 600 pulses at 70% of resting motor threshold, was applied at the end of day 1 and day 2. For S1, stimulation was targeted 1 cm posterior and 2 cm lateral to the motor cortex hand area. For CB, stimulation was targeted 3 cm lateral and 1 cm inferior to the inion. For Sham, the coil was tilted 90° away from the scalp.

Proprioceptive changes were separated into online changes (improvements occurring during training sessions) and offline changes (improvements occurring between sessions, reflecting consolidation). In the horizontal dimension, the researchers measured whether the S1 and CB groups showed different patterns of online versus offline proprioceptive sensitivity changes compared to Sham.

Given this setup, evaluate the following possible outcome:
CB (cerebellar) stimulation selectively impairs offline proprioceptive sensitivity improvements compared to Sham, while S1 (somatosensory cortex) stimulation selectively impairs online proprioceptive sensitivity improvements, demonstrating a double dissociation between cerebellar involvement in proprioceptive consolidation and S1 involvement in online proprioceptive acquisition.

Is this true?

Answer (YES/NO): NO